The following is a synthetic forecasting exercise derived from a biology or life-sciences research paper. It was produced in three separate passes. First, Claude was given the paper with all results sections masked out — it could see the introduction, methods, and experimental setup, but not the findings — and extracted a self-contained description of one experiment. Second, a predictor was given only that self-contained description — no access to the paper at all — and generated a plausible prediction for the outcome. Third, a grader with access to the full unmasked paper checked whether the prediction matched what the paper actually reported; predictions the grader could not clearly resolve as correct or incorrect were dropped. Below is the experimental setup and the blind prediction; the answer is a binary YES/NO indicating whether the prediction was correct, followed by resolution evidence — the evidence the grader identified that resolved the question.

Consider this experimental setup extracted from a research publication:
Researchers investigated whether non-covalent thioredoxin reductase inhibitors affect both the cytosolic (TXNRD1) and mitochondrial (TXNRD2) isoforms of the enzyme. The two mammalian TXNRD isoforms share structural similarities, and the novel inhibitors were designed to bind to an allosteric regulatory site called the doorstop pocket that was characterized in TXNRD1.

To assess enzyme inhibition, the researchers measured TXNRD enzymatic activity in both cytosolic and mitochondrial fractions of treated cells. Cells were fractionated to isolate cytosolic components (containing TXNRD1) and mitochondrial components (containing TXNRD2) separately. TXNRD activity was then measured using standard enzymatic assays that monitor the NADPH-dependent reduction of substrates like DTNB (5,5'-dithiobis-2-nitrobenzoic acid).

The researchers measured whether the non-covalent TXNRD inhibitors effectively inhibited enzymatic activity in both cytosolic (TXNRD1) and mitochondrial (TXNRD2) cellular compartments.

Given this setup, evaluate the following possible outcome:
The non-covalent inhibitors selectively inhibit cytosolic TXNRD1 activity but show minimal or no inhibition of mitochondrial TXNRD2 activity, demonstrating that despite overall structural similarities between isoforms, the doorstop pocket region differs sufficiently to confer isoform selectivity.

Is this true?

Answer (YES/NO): NO